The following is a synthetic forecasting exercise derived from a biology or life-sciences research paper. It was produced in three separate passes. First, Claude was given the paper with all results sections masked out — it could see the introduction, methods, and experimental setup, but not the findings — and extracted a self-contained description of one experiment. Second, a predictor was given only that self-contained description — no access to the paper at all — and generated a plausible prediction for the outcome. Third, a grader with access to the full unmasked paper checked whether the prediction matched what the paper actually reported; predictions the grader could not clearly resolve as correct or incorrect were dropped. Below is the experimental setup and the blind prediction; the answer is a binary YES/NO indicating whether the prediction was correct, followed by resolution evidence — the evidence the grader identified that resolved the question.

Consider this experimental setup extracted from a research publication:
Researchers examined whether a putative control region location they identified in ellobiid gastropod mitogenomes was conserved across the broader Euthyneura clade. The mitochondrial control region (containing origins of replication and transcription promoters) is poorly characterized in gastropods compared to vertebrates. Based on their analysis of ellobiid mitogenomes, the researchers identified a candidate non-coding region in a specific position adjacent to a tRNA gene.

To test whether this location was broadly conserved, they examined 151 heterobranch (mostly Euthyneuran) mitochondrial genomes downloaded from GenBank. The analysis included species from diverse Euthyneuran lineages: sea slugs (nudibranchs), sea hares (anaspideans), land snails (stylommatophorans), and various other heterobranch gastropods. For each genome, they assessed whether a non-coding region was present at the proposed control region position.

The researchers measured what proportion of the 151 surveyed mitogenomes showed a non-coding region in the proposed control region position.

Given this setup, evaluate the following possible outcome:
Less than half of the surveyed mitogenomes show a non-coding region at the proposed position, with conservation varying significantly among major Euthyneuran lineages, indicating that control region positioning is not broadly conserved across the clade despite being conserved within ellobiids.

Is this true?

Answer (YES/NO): NO